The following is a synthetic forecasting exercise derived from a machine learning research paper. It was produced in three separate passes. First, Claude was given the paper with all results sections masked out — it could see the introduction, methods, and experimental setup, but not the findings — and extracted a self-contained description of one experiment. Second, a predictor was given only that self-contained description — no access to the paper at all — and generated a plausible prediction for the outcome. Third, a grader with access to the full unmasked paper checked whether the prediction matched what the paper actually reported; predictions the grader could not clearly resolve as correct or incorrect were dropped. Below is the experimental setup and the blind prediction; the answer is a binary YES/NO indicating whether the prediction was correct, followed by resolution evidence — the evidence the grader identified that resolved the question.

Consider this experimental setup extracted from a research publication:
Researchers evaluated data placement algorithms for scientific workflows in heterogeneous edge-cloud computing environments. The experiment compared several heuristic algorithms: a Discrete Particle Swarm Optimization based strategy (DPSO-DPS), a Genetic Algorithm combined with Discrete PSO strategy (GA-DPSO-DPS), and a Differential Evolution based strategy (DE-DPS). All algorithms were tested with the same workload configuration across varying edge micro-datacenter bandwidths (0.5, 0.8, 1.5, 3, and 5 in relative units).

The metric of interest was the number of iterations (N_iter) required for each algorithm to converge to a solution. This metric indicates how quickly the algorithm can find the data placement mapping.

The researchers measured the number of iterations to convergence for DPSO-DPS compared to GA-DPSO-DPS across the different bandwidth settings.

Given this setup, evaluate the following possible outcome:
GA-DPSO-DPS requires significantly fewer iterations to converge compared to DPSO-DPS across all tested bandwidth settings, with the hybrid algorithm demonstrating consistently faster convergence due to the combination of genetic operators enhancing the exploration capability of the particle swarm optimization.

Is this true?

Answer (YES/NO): NO